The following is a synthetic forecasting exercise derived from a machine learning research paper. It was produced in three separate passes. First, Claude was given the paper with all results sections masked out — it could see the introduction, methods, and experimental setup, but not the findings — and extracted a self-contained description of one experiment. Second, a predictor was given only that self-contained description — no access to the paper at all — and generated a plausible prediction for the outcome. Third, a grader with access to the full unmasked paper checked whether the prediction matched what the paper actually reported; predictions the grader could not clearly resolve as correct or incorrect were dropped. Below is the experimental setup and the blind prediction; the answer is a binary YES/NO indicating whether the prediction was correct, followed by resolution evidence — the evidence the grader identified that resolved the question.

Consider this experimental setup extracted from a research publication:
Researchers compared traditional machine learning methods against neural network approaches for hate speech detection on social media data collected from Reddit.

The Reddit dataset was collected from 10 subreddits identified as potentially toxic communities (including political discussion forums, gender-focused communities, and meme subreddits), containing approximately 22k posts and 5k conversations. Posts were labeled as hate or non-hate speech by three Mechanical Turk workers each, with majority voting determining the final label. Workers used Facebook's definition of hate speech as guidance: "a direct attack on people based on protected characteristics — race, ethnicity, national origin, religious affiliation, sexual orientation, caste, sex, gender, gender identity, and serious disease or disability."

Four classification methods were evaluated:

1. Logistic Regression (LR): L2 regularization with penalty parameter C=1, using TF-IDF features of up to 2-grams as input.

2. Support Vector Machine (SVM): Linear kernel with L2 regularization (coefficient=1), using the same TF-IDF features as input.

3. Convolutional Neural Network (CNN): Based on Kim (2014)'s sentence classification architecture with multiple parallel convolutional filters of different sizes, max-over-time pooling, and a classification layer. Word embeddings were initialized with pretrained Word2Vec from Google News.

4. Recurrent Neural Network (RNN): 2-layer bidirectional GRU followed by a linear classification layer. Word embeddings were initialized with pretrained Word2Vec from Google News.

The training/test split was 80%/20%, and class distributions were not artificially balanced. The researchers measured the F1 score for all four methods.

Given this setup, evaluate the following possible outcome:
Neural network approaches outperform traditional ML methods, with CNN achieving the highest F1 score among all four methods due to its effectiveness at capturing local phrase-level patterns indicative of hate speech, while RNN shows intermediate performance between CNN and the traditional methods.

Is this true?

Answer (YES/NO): NO